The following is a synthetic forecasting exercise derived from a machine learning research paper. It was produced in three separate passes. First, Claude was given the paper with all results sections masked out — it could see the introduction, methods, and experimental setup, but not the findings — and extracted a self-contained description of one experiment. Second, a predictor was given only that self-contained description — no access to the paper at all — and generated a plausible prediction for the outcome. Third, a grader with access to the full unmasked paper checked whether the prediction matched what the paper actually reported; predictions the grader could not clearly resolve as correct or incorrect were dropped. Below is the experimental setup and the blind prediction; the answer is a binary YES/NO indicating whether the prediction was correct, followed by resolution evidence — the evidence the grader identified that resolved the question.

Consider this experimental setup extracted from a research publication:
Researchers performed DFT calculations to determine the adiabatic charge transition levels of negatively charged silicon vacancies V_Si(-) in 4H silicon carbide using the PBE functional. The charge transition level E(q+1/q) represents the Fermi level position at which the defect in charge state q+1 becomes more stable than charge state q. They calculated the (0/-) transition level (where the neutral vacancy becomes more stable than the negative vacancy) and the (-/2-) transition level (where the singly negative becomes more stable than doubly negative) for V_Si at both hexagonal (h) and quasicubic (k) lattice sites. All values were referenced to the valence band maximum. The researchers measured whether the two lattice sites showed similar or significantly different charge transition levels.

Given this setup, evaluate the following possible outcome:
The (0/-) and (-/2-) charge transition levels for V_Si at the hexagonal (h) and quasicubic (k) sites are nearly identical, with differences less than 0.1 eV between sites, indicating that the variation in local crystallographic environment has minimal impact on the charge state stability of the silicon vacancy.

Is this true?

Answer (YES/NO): YES